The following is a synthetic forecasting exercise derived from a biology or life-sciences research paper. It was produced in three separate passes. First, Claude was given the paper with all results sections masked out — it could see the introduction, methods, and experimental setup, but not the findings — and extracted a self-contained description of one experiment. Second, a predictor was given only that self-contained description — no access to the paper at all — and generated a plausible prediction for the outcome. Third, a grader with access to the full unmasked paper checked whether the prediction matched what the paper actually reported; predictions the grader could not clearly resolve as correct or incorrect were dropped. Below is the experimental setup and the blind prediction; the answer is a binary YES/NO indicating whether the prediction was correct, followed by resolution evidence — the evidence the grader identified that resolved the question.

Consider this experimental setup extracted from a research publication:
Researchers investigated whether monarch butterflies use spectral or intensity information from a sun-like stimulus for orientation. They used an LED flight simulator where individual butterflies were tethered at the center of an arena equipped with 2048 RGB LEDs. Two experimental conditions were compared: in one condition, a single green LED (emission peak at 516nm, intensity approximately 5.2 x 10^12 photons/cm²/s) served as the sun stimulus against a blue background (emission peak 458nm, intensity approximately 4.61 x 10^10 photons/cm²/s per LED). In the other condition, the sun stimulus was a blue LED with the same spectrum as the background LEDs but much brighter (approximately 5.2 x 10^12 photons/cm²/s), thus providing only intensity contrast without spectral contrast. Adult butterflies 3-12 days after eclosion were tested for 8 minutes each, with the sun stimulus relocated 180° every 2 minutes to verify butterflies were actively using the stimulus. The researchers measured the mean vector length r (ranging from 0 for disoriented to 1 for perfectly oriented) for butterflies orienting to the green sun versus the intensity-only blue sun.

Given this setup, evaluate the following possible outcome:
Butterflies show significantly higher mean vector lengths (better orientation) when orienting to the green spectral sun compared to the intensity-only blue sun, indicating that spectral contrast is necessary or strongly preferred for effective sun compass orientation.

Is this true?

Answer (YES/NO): NO